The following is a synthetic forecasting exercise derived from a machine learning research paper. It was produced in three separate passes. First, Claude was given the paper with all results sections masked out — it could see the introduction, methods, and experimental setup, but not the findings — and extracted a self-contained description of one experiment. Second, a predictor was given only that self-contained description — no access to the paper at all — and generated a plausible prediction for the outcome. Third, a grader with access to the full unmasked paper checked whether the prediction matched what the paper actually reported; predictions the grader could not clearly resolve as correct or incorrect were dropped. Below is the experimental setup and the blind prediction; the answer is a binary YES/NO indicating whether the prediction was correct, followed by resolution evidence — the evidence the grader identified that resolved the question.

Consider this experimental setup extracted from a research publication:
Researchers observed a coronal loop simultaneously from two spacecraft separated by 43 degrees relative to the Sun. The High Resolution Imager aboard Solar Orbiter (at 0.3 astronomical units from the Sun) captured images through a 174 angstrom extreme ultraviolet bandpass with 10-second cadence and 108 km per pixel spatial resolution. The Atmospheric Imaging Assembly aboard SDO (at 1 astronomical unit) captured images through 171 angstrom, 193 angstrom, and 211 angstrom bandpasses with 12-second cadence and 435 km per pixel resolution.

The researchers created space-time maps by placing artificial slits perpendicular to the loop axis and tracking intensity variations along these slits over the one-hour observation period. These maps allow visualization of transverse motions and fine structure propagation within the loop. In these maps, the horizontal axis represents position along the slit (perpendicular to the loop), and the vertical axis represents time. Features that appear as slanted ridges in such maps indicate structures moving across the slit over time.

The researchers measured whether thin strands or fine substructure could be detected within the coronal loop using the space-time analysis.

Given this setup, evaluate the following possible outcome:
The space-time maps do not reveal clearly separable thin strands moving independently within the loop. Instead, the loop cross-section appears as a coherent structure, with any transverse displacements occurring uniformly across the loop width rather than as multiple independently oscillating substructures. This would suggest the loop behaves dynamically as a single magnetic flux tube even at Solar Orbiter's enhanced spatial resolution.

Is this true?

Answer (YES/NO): NO